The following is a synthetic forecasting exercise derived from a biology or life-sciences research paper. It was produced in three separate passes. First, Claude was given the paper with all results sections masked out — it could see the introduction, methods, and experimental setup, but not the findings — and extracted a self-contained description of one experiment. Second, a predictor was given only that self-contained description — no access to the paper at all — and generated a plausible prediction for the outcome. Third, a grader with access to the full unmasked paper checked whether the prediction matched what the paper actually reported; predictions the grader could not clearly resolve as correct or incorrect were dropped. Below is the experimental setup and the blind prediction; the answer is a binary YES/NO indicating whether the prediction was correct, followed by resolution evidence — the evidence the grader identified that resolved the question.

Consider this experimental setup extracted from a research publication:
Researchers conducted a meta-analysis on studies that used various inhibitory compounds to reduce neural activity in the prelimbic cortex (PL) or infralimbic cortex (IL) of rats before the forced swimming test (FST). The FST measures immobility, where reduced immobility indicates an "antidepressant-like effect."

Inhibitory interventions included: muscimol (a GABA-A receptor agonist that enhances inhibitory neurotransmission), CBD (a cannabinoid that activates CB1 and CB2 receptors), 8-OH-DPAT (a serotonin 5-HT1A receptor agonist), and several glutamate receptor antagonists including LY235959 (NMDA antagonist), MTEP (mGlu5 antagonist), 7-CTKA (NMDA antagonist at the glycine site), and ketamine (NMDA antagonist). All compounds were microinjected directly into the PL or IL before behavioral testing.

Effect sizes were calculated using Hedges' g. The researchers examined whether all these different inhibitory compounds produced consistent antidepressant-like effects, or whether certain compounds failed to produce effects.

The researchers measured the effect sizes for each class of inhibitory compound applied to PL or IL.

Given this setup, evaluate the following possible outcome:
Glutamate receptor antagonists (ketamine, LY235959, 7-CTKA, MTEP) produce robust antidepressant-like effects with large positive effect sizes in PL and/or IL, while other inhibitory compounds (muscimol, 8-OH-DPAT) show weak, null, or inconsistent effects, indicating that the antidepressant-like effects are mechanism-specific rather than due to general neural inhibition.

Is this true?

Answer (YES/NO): NO